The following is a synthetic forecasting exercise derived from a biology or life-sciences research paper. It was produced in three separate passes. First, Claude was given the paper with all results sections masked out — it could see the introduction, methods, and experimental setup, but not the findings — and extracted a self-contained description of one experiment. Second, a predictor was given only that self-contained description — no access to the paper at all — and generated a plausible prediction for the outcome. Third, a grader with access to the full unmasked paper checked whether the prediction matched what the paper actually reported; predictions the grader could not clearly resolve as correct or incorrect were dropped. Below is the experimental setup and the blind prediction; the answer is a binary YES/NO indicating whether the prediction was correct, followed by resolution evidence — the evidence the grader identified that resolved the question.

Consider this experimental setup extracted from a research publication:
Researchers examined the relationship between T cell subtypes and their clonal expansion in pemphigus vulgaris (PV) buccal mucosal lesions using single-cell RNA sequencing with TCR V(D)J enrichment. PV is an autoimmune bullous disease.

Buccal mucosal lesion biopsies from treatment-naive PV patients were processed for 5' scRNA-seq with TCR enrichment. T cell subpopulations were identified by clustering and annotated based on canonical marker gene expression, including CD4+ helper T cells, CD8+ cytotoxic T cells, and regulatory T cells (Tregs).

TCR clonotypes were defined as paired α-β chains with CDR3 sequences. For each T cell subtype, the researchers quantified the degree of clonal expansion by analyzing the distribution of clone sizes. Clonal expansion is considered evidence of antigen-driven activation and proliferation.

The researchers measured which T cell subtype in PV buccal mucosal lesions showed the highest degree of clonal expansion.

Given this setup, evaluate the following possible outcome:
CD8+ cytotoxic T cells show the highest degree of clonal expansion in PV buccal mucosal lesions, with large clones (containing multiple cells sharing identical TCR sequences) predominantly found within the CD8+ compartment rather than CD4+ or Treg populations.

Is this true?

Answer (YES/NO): NO